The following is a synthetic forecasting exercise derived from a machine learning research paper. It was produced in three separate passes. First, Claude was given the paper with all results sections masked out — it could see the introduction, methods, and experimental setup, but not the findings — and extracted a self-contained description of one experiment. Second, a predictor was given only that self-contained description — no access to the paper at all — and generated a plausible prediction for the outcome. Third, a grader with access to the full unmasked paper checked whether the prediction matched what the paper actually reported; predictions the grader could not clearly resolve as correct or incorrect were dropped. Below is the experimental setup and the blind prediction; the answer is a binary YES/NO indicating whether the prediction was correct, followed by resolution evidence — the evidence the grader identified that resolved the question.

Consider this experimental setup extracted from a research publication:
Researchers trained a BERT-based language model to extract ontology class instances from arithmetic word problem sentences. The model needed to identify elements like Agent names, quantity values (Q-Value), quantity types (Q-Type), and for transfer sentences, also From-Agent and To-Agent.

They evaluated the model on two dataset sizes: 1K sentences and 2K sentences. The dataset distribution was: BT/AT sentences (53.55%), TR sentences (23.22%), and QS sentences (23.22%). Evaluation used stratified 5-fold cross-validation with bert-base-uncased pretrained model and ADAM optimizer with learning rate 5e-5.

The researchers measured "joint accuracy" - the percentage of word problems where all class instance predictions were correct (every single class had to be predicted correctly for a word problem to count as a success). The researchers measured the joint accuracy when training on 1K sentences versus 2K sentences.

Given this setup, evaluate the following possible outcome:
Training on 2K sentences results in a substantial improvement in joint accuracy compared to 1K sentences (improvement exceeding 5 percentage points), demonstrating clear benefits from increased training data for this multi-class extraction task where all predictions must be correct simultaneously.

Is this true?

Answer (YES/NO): YES